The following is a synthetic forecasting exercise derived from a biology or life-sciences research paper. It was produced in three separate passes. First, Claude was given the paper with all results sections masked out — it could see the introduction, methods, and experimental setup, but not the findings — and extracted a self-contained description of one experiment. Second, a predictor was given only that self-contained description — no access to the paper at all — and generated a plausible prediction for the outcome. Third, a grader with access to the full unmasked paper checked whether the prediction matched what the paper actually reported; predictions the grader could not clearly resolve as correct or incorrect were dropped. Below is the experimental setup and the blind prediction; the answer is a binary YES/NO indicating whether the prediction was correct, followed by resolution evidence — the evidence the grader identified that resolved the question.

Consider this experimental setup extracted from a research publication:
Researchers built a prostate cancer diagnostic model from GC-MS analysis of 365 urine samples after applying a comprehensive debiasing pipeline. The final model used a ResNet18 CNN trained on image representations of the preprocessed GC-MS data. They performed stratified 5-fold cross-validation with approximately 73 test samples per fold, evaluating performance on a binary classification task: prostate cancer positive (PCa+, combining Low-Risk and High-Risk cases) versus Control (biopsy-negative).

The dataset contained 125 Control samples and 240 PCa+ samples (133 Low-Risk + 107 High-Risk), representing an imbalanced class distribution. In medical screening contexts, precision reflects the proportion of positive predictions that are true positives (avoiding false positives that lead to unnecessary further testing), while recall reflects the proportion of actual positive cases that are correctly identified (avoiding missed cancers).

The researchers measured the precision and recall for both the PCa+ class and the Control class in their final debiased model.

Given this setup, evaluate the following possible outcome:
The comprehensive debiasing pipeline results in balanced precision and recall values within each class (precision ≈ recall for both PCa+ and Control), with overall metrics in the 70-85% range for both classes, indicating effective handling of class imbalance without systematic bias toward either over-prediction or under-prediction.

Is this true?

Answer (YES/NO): NO